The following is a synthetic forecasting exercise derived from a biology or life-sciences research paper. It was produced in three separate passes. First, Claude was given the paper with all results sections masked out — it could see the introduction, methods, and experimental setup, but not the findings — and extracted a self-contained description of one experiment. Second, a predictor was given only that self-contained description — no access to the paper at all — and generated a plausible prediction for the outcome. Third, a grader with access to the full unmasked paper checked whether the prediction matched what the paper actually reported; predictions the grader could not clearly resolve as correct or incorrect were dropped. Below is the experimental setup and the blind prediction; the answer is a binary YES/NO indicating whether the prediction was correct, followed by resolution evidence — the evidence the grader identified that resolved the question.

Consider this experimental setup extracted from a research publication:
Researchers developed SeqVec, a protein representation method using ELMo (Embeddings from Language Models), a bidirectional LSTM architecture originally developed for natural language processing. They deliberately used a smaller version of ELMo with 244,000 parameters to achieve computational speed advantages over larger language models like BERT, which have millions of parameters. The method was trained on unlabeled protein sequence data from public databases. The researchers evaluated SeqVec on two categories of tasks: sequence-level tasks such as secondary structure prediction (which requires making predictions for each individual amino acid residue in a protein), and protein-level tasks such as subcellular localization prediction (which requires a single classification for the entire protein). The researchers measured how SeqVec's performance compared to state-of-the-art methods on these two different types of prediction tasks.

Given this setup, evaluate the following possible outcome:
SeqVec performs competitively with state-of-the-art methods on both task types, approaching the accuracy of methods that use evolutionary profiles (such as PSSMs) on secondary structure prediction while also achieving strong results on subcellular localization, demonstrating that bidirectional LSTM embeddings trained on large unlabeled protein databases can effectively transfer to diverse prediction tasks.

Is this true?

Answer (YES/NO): NO